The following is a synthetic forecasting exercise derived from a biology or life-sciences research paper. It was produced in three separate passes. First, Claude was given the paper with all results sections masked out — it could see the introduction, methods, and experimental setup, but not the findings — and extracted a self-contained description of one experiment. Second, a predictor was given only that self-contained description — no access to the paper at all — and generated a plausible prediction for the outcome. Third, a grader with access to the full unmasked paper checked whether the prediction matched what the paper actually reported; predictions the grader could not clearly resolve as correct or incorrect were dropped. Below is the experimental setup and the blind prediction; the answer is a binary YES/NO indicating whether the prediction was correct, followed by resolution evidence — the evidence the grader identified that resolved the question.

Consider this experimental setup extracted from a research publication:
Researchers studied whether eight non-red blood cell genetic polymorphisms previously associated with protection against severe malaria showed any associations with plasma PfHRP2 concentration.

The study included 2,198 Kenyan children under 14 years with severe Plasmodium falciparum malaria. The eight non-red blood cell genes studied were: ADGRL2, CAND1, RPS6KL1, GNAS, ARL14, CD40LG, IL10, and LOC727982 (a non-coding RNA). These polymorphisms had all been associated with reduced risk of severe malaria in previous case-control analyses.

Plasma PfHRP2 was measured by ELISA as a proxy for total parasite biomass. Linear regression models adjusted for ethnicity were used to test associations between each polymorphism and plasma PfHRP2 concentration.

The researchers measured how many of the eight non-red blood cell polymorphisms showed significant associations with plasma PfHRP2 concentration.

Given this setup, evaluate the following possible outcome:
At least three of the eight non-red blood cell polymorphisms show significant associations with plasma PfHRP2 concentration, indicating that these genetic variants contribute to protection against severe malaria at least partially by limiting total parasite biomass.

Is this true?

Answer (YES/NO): NO